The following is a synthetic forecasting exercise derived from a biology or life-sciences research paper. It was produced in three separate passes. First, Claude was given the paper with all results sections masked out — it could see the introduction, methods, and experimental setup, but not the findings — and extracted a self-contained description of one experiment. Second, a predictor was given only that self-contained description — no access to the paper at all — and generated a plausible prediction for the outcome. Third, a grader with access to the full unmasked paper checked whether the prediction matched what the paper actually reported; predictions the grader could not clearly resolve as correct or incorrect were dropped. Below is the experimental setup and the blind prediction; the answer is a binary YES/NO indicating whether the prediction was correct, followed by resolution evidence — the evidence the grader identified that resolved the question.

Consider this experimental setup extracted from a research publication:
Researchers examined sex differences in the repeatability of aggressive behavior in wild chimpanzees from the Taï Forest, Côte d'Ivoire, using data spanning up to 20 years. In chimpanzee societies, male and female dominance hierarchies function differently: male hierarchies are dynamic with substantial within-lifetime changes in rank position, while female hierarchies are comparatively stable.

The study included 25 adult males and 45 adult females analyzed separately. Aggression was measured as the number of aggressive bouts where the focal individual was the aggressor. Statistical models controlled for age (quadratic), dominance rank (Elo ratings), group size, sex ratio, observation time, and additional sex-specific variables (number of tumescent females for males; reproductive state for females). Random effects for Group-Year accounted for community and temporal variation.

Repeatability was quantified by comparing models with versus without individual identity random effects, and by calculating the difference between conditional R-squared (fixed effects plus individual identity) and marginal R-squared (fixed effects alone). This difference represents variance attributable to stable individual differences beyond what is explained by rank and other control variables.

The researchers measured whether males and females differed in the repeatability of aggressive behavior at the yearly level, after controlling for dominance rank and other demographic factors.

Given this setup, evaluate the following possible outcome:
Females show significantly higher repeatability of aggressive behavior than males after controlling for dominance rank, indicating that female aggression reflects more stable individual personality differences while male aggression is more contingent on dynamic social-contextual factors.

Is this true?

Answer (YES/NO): YES